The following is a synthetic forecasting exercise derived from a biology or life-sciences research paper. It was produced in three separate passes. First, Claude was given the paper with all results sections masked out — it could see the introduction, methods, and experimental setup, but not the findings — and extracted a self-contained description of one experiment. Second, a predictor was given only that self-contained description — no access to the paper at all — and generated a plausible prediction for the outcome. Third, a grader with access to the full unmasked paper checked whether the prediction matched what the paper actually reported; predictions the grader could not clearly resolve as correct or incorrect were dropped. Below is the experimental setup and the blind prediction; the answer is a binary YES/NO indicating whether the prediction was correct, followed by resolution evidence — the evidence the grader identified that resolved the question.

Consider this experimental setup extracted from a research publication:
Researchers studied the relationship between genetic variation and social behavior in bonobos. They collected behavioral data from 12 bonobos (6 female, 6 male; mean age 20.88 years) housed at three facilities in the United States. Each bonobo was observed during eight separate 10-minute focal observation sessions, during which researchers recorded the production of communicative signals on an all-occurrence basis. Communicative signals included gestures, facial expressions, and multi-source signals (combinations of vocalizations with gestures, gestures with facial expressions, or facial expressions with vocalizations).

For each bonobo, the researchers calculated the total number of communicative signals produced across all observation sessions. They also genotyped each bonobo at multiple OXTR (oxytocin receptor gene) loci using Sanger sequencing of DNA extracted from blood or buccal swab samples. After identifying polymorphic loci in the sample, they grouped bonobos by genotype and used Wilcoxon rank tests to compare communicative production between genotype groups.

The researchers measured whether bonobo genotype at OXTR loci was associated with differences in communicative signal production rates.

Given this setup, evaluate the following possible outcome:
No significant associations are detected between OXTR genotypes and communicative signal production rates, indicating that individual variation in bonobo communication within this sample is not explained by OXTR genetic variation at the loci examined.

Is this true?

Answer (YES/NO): YES